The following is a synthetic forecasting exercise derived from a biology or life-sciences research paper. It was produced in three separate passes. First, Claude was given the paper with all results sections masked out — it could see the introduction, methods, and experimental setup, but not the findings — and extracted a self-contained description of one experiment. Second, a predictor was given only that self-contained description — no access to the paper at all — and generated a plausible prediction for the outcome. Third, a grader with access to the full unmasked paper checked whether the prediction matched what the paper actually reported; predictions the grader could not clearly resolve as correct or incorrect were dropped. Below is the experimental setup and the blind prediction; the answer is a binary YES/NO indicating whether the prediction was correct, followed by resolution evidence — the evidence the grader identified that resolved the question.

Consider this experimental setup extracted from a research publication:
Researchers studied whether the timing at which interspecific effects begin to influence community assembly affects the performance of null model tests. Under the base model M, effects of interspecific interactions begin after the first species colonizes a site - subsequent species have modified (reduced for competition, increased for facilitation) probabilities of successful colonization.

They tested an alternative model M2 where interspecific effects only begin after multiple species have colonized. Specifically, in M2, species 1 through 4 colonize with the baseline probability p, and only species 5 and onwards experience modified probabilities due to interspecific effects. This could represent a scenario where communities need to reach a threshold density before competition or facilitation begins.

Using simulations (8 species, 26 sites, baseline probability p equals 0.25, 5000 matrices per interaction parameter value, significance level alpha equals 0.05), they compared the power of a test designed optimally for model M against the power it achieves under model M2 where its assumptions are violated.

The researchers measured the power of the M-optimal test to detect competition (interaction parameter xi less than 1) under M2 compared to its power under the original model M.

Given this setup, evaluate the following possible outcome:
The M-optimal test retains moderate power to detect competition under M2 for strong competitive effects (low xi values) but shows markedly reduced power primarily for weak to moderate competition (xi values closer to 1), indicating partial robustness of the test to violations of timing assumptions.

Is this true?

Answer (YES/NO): NO